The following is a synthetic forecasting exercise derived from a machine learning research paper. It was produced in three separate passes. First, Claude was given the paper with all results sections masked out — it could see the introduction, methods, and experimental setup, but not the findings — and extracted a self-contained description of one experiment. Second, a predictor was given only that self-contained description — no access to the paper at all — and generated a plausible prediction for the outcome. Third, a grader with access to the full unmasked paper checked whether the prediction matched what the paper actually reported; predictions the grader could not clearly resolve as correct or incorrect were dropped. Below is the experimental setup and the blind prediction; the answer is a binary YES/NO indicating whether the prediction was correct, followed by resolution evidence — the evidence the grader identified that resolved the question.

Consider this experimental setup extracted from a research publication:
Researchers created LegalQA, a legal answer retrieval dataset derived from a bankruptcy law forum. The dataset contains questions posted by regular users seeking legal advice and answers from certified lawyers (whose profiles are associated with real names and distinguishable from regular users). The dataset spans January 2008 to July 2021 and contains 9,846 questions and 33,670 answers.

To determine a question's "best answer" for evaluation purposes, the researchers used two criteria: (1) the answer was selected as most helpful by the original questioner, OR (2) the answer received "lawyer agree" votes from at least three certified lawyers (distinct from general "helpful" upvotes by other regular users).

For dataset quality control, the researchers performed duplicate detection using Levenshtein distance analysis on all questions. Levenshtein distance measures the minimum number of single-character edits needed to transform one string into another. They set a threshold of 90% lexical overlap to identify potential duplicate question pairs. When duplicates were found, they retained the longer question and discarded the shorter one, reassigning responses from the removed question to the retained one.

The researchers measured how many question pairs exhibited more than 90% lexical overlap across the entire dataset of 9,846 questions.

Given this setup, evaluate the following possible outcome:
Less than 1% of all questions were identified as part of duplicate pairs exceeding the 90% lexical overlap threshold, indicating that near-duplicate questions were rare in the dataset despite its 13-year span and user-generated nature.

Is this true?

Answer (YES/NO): NO